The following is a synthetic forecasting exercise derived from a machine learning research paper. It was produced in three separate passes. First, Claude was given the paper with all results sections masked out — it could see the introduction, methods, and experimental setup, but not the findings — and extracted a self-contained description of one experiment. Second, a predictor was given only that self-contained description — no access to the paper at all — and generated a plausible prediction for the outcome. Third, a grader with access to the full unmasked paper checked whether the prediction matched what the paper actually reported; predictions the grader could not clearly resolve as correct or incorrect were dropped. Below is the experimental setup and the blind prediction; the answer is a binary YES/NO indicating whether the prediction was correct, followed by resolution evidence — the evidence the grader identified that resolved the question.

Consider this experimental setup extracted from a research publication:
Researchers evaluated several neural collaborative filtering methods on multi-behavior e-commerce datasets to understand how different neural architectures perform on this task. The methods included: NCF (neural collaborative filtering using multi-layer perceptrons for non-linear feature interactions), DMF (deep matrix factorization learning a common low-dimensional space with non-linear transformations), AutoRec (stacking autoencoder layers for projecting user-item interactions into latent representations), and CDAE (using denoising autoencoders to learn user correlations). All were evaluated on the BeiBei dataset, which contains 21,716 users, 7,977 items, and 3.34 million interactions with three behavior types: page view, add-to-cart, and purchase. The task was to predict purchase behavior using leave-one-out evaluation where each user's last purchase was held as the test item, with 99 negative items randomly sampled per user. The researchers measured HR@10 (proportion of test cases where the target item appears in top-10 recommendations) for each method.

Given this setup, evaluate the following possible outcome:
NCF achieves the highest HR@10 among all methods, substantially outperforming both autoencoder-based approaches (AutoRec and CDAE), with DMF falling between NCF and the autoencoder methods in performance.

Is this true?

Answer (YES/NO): NO